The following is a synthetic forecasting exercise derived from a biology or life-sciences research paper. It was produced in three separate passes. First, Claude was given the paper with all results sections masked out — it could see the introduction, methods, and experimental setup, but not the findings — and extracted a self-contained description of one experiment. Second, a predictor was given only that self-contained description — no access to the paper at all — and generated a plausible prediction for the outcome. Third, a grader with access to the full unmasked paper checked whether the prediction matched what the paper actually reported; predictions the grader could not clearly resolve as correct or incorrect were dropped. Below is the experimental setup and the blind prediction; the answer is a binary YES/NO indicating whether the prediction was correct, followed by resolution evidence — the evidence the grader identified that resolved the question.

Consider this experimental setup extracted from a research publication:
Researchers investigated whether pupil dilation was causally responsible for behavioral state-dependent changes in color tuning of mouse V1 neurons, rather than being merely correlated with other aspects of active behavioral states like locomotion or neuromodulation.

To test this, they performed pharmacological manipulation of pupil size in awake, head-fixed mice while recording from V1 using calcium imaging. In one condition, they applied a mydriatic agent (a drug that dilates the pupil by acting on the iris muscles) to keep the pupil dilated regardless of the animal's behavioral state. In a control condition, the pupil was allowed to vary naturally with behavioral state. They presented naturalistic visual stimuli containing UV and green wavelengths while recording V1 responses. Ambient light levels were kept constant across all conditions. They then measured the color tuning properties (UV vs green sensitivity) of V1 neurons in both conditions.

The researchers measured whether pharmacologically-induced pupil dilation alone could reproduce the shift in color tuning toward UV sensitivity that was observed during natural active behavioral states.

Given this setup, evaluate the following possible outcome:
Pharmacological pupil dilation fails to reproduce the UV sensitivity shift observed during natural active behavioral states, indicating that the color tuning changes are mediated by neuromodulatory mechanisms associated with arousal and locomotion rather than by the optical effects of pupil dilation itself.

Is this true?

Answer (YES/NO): NO